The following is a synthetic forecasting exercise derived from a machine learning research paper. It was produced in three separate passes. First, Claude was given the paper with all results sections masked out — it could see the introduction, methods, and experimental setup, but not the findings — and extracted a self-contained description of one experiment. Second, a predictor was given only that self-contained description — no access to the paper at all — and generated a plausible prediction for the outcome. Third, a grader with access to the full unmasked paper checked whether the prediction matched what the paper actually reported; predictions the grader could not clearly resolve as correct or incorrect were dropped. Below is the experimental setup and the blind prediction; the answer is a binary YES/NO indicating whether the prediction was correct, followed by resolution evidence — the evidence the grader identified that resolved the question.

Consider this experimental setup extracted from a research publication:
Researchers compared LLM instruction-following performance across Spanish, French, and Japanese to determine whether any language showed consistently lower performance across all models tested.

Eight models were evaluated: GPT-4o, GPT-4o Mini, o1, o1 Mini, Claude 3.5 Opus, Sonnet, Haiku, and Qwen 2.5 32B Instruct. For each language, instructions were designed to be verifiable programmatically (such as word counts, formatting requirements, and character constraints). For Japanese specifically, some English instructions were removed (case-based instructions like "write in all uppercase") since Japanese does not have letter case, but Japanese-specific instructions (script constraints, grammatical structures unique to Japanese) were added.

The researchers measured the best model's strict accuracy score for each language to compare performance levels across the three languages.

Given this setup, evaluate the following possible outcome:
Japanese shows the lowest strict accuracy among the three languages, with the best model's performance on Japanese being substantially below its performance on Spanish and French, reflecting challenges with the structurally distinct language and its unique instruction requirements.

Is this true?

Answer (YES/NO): YES